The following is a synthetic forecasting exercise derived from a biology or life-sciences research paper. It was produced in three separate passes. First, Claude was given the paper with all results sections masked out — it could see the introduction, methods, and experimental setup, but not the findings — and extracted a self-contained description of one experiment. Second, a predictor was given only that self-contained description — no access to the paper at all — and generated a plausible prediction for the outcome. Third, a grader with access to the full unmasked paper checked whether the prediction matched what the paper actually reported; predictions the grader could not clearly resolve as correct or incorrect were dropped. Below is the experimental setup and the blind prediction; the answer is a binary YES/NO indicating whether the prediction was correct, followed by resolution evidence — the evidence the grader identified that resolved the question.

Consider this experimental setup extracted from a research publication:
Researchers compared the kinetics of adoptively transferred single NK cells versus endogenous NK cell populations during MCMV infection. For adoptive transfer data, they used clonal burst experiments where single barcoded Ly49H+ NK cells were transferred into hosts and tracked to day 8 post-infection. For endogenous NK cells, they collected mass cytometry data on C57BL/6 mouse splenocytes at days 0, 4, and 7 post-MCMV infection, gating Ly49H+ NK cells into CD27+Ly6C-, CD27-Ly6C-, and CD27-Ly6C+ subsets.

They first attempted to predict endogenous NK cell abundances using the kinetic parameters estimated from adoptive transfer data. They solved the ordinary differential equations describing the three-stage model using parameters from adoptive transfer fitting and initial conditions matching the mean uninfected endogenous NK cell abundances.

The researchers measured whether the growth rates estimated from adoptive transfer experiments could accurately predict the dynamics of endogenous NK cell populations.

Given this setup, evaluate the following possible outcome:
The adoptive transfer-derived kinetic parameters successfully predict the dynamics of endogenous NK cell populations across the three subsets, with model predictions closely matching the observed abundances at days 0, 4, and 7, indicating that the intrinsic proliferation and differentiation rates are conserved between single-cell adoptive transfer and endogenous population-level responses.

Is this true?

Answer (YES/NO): NO